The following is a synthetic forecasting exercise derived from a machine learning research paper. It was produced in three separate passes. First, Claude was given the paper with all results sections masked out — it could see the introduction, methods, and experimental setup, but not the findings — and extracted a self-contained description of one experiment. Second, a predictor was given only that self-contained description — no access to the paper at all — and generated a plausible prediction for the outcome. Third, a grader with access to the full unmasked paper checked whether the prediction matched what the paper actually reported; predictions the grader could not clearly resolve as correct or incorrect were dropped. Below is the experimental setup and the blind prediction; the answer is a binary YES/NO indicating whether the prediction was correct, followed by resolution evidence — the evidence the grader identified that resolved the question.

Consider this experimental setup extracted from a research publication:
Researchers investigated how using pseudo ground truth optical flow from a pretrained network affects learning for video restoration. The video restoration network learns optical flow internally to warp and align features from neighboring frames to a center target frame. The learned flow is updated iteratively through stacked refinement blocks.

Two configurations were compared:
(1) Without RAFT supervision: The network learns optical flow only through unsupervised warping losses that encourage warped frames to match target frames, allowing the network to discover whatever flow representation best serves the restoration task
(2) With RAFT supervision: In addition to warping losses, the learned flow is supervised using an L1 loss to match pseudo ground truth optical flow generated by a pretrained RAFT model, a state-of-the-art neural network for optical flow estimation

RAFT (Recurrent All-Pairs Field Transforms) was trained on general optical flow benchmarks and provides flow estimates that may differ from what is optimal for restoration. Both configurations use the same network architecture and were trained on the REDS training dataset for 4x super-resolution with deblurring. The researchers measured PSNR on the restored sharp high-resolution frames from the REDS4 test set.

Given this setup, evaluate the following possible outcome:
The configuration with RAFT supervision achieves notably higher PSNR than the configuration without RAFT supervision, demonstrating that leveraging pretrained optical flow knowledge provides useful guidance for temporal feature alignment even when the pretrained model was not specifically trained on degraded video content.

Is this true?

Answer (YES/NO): NO